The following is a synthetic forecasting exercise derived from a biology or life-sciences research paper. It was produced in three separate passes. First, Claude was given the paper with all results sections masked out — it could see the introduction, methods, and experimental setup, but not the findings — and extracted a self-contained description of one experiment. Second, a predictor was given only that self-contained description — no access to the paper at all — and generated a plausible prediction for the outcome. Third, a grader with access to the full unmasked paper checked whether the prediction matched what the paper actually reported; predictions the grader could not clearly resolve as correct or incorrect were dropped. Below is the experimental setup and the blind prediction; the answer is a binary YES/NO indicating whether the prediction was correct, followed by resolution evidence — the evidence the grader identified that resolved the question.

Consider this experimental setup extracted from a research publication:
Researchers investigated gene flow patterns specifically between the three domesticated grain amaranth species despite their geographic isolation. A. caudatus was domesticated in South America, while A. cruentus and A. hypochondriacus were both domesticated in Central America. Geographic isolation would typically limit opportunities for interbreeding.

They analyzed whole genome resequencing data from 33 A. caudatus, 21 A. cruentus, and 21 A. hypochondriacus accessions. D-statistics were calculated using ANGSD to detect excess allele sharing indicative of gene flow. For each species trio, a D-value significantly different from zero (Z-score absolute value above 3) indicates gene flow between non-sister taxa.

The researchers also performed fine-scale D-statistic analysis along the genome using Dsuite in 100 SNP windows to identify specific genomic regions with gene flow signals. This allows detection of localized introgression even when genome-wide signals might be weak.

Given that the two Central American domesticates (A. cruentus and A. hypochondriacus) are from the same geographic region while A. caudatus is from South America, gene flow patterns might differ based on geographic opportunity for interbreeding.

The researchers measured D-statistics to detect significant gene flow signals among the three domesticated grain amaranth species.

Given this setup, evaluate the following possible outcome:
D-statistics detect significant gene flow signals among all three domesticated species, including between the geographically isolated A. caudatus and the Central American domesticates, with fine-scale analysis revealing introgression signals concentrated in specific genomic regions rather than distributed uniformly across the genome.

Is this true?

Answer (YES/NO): NO